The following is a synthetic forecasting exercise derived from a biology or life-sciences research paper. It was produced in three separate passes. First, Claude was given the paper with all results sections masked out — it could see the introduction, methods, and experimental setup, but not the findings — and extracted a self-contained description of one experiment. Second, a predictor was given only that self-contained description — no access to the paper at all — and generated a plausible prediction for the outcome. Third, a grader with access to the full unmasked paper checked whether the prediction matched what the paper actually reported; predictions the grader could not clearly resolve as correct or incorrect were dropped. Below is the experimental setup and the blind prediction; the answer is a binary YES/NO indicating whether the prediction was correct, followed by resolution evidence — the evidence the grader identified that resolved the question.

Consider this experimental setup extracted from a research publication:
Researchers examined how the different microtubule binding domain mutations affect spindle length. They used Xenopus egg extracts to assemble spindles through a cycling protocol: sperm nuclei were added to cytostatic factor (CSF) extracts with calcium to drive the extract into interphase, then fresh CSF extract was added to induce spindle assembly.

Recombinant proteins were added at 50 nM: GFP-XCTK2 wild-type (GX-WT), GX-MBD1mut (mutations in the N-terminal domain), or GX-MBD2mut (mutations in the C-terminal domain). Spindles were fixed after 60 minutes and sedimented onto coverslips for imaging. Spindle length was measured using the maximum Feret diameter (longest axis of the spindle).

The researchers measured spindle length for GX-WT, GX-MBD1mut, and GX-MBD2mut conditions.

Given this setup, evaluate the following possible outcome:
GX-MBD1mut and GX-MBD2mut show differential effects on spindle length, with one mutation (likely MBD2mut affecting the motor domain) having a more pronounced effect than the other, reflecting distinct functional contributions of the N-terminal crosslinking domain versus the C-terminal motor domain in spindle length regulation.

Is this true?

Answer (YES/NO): NO